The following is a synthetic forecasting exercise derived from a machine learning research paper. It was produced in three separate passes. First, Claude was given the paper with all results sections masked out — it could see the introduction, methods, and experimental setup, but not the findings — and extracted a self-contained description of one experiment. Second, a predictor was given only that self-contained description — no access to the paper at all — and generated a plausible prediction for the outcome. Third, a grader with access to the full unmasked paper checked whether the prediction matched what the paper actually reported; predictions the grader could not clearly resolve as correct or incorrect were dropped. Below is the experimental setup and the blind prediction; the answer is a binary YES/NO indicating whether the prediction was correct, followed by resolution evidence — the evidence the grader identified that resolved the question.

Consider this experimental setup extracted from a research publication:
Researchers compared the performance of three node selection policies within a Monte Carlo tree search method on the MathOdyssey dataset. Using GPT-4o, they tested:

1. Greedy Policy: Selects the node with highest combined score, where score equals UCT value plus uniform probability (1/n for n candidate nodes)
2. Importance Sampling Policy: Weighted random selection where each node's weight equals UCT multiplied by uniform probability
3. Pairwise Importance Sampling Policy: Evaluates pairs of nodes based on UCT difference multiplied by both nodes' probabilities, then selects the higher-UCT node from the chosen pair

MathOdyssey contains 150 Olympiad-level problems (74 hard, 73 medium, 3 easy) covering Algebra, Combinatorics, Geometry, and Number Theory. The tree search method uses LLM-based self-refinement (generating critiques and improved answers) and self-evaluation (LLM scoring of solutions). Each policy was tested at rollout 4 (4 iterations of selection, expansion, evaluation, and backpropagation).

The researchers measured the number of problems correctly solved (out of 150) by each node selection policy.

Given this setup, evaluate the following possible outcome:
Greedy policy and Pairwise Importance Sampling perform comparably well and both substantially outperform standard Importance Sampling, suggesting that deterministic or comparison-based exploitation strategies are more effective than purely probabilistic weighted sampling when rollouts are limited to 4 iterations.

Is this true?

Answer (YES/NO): NO